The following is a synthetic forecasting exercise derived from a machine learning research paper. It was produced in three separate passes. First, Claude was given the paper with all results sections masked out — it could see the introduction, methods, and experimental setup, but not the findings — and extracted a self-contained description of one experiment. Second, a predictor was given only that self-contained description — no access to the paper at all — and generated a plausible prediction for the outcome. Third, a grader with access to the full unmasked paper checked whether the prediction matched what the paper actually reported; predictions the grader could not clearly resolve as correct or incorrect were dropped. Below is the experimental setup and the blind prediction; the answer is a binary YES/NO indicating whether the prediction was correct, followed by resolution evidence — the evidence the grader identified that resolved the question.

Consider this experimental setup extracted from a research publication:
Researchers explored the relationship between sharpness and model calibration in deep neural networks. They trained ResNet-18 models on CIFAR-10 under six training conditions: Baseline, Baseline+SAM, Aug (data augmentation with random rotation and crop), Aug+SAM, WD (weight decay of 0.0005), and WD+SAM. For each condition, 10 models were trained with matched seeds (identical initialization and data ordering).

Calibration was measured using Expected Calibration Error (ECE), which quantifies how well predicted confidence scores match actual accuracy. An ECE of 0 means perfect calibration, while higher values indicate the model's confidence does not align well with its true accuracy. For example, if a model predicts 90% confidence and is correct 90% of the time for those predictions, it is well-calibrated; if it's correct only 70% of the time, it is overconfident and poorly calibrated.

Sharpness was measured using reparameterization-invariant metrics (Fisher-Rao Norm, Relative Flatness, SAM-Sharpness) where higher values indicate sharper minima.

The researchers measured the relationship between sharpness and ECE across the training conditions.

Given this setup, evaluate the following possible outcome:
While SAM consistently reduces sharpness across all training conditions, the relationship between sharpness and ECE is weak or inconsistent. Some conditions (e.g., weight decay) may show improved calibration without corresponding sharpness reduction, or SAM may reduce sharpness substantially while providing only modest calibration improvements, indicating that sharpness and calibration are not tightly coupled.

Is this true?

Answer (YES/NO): NO